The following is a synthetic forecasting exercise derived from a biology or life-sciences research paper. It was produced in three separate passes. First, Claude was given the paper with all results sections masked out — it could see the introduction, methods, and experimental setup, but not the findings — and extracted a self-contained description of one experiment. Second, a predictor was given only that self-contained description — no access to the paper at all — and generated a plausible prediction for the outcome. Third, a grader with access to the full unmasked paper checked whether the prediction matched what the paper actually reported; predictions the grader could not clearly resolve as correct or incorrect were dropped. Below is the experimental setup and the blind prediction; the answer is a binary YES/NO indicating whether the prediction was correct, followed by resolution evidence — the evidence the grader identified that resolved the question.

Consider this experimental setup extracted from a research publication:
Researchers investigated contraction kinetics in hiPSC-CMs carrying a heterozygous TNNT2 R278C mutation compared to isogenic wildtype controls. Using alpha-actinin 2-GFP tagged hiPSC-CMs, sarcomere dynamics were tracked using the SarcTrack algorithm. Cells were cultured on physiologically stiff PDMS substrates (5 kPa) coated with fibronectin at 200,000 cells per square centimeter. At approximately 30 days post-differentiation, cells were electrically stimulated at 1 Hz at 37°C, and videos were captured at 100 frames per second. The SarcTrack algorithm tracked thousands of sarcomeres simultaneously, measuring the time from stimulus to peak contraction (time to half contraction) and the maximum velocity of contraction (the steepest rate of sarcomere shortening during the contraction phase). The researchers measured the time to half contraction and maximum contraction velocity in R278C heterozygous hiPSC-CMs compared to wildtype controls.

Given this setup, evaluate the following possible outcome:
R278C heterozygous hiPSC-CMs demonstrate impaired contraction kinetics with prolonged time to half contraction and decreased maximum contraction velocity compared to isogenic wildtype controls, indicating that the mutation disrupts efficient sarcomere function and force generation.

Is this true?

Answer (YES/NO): NO